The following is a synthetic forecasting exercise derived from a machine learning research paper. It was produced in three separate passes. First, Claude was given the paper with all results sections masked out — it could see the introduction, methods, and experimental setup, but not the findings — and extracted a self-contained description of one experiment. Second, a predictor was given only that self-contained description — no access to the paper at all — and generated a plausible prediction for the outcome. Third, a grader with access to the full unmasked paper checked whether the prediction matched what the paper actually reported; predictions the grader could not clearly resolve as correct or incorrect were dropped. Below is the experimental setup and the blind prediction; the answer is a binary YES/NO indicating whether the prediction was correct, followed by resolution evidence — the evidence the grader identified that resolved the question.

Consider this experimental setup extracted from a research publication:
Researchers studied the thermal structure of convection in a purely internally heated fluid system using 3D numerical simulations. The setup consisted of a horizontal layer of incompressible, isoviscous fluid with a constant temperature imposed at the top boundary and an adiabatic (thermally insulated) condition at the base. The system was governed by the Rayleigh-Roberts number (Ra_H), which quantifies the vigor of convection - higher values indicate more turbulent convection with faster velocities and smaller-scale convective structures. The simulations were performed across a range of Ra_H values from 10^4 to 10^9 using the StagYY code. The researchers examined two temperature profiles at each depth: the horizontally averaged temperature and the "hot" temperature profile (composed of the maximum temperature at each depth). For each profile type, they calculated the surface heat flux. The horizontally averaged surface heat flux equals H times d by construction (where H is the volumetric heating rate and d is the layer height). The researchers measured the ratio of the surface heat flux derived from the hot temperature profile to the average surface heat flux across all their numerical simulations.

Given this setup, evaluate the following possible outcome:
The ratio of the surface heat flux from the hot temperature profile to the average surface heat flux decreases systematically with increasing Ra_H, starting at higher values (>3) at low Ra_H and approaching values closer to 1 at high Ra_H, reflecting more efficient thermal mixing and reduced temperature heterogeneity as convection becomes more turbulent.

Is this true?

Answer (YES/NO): NO